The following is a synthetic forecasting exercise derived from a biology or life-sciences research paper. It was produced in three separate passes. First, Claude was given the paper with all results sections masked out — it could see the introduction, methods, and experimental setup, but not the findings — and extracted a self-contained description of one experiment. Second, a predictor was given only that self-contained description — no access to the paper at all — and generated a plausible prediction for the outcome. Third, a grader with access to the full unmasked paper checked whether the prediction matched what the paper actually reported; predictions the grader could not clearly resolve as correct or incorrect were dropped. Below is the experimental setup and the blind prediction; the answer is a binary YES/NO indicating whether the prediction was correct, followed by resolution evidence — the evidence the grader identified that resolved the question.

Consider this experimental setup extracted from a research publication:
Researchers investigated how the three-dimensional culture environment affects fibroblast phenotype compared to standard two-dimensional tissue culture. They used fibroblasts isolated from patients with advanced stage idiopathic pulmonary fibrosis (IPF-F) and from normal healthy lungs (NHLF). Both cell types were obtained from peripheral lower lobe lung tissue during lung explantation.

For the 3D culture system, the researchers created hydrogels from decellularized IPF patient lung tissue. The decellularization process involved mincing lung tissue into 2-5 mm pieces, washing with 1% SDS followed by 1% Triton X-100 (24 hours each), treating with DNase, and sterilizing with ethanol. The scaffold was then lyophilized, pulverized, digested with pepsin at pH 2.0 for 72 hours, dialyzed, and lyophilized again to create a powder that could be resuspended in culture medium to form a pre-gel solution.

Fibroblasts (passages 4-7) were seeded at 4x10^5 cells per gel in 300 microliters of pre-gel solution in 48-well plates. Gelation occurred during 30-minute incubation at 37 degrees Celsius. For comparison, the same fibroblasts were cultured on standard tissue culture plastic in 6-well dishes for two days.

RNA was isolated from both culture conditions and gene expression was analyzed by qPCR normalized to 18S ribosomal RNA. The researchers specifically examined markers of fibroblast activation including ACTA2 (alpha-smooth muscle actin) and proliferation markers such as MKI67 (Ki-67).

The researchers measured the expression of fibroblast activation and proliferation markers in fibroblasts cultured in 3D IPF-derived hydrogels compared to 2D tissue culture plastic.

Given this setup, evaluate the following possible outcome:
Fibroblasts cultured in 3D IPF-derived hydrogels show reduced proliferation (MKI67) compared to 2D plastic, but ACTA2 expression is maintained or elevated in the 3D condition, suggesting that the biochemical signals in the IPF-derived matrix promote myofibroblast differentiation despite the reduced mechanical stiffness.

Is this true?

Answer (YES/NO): NO